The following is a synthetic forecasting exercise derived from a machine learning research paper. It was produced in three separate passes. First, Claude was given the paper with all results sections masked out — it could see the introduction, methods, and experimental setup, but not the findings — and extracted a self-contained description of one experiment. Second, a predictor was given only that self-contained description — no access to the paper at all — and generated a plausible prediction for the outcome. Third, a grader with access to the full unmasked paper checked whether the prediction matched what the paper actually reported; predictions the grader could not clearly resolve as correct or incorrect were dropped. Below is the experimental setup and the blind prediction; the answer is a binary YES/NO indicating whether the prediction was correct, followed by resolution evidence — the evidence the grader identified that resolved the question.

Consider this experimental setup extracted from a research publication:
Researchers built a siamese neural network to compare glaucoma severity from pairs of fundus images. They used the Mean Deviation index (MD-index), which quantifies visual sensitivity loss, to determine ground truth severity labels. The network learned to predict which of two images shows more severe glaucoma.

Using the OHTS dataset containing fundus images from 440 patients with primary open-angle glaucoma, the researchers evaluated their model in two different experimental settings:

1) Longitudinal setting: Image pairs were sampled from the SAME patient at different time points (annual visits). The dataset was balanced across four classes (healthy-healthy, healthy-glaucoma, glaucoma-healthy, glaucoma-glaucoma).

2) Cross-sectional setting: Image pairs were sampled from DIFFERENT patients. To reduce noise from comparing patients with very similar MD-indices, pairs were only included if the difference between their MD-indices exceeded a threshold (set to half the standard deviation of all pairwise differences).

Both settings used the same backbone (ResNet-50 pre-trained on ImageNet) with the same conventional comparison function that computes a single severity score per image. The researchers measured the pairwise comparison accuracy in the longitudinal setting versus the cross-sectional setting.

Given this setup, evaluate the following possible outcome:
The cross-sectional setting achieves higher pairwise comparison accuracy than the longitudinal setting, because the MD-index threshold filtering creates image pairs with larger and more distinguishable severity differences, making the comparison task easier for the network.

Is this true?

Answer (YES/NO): NO